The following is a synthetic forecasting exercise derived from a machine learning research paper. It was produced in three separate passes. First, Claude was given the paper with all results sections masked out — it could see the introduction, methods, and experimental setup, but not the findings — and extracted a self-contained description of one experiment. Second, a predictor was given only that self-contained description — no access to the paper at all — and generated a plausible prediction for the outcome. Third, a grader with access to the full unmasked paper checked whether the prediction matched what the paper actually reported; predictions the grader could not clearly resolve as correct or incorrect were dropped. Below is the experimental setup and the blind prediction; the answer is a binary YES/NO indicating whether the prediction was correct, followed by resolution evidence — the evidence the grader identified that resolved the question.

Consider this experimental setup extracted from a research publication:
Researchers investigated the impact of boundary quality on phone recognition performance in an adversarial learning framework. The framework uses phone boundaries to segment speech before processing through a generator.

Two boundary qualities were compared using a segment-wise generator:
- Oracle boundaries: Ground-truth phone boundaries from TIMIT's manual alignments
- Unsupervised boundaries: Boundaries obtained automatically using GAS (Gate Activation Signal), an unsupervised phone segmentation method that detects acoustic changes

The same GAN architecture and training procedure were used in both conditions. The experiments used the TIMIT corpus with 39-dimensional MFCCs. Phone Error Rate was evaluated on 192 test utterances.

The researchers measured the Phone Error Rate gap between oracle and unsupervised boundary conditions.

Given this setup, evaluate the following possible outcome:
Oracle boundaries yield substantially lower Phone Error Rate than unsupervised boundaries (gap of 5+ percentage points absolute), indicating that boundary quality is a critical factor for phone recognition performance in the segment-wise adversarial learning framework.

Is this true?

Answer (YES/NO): YES